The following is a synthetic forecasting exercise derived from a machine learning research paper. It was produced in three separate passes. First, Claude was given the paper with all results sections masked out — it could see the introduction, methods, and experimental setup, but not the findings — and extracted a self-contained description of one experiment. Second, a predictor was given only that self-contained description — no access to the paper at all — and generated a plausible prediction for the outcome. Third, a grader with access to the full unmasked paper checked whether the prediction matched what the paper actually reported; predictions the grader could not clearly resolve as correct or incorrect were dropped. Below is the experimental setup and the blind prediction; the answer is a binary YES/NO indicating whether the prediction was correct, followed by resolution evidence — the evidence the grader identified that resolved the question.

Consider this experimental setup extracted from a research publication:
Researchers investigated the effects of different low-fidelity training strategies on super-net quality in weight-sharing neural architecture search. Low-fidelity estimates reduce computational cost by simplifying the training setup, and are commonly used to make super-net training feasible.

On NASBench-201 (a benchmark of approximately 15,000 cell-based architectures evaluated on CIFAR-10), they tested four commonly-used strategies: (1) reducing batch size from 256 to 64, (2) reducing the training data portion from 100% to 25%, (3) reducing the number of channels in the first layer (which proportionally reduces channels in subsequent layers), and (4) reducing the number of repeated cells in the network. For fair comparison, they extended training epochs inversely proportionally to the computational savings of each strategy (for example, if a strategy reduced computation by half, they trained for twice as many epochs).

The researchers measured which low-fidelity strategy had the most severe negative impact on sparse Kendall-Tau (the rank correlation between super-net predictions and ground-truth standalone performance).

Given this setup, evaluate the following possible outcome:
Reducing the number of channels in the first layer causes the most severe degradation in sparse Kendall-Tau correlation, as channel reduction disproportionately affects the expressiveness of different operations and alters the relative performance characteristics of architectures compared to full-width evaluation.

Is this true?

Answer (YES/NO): NO